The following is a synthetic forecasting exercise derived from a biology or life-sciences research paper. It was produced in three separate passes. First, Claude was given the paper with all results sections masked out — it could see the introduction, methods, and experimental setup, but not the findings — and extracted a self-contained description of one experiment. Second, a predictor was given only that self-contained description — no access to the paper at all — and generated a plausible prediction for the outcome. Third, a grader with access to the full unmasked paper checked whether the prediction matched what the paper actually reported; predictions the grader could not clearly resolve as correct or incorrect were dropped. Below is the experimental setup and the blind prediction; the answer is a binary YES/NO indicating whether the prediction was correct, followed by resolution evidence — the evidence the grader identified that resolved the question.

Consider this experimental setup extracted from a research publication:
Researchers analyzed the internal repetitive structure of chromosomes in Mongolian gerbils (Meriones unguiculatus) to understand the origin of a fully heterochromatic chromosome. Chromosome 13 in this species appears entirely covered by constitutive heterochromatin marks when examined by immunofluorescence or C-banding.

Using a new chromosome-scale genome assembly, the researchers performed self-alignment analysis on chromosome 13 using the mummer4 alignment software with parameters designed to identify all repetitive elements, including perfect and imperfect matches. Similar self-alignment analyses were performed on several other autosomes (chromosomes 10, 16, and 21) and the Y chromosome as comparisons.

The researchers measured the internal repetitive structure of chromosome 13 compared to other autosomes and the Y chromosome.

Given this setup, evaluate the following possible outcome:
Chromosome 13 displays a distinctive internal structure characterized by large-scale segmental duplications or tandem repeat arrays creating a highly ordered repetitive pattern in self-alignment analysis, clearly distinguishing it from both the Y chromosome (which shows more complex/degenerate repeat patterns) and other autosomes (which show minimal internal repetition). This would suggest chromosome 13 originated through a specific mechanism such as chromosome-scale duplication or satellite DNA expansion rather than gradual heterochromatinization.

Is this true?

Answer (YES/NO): YES